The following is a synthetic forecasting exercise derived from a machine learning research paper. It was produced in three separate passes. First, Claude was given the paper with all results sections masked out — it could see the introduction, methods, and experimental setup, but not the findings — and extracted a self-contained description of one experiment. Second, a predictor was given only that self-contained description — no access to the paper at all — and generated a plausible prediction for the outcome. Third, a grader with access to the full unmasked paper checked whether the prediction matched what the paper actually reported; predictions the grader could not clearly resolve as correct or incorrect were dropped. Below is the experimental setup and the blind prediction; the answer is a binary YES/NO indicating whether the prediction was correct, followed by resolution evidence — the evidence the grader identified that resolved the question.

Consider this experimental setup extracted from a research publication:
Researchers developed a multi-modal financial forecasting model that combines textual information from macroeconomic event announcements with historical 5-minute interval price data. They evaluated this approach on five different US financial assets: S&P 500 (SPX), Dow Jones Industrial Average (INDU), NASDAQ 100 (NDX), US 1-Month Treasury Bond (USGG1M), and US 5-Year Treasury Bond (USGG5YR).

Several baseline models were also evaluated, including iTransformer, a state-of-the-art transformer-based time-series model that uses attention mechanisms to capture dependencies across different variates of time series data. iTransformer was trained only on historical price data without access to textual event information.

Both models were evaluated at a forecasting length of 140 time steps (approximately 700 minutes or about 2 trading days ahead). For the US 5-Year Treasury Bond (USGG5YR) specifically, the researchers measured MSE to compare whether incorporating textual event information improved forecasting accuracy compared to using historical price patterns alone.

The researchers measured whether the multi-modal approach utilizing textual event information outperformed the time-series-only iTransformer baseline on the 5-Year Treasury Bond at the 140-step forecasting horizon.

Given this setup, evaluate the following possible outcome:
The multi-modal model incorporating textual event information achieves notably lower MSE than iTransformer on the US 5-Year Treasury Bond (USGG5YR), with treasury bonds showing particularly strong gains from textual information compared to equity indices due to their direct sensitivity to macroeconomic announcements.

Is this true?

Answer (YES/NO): NO